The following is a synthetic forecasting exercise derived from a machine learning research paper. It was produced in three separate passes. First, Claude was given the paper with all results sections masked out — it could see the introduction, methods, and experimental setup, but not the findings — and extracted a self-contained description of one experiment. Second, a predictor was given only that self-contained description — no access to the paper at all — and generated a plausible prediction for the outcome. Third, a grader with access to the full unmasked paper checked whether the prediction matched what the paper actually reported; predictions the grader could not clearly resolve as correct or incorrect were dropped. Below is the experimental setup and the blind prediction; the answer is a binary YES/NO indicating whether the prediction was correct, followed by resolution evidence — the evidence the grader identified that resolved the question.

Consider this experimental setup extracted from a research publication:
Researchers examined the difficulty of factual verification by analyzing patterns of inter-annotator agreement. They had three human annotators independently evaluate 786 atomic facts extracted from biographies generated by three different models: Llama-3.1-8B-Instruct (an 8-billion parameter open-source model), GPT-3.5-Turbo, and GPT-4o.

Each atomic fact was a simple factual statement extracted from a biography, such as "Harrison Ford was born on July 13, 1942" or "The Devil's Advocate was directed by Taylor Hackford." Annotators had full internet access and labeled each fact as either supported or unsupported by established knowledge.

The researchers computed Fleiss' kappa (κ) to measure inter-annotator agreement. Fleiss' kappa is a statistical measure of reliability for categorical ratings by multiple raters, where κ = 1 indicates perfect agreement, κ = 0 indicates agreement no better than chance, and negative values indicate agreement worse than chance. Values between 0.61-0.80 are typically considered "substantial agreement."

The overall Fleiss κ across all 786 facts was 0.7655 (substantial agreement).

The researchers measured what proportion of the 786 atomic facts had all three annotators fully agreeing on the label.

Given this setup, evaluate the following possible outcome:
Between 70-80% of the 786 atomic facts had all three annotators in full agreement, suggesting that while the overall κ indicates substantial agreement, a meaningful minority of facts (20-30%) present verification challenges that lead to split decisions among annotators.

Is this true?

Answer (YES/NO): NO